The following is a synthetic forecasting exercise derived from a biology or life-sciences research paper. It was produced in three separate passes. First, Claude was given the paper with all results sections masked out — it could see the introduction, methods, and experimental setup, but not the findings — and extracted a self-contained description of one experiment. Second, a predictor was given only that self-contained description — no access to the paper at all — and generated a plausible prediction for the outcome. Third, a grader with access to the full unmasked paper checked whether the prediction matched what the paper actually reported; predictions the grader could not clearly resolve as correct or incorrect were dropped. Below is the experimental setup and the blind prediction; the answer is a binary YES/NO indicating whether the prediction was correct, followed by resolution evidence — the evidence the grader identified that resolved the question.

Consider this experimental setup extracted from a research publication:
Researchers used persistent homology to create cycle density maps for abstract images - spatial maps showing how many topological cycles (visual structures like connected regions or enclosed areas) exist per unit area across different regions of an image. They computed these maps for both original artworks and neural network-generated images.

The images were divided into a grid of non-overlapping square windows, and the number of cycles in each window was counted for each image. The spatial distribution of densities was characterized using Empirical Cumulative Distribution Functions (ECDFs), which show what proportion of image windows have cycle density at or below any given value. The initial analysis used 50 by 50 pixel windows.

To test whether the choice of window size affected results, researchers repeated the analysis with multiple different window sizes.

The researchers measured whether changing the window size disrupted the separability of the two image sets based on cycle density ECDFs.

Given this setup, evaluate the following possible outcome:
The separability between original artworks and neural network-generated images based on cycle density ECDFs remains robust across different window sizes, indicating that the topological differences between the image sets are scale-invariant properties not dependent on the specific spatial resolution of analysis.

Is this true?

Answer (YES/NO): YES